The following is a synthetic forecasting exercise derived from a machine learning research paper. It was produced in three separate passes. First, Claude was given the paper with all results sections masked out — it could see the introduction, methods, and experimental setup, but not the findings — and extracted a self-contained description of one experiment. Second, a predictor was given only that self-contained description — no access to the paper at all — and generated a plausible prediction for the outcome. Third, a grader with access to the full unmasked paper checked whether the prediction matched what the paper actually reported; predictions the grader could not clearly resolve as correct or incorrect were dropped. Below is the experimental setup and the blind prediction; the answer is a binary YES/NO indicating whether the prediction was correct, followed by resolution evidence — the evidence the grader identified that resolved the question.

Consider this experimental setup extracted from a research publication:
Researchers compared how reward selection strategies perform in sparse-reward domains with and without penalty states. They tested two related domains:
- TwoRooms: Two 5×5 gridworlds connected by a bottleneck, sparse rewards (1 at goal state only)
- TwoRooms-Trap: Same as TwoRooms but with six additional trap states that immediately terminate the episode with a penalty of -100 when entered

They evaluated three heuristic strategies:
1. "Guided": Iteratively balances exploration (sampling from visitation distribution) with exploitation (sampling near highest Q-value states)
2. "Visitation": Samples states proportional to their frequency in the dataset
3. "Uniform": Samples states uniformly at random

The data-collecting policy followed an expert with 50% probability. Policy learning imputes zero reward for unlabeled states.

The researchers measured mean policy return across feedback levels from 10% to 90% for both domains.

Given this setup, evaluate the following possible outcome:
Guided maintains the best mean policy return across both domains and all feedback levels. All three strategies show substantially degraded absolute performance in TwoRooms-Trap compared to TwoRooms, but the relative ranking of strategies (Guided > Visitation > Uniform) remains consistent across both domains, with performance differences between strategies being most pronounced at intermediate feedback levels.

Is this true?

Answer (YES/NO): NO